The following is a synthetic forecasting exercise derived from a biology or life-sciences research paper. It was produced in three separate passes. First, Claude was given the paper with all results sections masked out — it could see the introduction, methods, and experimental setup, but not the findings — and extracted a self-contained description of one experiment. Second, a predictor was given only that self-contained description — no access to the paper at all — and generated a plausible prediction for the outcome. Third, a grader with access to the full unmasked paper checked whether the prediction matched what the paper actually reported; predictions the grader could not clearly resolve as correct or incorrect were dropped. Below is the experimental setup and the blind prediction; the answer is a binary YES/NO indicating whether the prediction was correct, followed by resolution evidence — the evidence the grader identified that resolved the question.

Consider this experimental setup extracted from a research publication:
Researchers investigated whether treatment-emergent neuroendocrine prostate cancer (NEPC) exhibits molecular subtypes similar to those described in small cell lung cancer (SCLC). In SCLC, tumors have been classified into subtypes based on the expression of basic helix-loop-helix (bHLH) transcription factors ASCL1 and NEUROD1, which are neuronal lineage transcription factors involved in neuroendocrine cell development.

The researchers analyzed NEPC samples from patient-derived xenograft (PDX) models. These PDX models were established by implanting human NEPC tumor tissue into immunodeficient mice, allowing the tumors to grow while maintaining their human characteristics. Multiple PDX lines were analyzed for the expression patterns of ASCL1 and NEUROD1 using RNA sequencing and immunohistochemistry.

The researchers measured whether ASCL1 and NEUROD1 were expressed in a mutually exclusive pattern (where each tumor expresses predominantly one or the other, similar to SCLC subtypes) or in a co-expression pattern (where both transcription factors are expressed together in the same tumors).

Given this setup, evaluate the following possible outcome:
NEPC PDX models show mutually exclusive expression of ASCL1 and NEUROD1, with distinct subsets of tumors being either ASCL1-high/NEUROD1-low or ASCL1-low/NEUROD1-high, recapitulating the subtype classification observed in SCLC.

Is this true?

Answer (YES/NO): YES